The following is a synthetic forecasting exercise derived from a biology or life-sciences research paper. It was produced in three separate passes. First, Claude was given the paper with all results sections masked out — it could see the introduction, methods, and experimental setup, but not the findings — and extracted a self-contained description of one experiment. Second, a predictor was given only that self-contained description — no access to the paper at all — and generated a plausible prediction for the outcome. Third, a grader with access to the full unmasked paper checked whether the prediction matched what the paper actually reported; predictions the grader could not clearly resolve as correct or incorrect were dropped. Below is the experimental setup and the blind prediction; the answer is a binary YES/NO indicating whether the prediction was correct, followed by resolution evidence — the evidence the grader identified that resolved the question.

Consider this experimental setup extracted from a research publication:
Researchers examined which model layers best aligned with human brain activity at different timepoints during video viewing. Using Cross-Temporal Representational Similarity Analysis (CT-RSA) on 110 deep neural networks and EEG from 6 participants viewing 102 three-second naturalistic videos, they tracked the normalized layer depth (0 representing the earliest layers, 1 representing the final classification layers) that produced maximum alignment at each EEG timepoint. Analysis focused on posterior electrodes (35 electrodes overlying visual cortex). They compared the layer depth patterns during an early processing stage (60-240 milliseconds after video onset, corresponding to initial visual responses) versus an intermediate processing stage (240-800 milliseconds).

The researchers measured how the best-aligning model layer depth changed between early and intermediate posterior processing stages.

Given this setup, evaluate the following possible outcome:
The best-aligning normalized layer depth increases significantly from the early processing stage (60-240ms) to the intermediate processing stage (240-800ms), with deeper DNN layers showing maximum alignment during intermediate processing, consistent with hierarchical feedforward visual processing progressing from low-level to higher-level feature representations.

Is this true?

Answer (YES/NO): YES